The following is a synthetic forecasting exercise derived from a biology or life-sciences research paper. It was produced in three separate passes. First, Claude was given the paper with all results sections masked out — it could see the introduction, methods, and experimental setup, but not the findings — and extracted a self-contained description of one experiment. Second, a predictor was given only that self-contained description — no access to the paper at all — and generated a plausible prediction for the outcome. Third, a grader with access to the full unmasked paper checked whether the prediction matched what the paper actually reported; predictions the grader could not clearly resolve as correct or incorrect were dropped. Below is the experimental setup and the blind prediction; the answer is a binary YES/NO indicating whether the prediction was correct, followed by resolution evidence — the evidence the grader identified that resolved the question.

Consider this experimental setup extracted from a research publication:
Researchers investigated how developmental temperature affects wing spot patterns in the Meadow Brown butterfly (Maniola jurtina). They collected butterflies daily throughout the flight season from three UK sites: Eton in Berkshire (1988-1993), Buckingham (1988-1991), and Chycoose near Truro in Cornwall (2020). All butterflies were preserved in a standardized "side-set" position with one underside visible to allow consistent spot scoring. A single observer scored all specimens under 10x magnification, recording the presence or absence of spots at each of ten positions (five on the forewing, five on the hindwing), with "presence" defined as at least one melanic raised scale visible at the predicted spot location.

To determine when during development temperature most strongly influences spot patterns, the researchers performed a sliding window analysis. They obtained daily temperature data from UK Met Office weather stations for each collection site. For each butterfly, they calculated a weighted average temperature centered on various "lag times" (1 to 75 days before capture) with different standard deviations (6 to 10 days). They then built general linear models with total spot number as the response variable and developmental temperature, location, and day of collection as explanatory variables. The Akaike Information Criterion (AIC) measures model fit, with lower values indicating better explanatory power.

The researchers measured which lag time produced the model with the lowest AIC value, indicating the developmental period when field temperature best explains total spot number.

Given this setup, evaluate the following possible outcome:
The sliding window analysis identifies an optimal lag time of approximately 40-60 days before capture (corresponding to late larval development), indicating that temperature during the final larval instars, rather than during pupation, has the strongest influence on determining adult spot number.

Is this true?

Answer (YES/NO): NO